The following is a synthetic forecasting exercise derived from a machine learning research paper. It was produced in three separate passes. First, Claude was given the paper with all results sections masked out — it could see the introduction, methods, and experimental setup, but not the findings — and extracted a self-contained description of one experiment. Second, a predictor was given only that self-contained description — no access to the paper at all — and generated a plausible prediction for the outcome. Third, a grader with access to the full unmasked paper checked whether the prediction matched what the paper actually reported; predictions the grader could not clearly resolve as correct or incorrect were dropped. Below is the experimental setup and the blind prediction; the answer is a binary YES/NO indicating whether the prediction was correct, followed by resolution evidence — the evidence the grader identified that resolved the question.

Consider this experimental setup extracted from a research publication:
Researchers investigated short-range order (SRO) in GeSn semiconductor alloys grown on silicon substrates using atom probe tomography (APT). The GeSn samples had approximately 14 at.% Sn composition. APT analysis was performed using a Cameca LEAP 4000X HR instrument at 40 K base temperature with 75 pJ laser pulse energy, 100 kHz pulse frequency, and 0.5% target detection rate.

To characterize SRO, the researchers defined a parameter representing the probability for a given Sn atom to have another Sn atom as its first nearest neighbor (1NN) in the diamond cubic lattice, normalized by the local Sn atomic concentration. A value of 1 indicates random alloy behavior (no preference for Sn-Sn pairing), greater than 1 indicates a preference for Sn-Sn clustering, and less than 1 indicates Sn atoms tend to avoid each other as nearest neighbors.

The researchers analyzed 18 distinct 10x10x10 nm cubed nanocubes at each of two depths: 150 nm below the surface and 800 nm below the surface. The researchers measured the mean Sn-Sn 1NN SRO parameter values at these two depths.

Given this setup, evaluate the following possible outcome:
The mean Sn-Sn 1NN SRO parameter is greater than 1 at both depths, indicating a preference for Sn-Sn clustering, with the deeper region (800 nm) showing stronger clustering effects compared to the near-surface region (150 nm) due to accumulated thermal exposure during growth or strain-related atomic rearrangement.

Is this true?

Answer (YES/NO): NO